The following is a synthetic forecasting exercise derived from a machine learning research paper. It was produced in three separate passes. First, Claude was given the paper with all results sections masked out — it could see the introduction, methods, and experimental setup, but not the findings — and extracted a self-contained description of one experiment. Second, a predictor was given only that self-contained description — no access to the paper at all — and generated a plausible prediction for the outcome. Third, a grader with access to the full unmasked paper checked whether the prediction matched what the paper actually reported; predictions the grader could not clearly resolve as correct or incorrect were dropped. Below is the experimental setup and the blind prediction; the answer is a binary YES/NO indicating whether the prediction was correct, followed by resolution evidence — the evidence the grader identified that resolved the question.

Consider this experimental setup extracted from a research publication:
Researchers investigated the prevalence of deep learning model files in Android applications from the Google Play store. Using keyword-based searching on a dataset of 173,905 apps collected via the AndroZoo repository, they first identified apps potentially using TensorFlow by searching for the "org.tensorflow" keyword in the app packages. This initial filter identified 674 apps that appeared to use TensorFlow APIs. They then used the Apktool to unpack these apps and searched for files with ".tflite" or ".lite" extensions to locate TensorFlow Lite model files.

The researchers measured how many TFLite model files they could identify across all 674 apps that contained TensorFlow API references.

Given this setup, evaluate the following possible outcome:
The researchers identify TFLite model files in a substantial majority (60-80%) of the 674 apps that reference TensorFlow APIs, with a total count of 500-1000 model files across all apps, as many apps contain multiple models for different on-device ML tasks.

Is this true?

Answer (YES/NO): NO